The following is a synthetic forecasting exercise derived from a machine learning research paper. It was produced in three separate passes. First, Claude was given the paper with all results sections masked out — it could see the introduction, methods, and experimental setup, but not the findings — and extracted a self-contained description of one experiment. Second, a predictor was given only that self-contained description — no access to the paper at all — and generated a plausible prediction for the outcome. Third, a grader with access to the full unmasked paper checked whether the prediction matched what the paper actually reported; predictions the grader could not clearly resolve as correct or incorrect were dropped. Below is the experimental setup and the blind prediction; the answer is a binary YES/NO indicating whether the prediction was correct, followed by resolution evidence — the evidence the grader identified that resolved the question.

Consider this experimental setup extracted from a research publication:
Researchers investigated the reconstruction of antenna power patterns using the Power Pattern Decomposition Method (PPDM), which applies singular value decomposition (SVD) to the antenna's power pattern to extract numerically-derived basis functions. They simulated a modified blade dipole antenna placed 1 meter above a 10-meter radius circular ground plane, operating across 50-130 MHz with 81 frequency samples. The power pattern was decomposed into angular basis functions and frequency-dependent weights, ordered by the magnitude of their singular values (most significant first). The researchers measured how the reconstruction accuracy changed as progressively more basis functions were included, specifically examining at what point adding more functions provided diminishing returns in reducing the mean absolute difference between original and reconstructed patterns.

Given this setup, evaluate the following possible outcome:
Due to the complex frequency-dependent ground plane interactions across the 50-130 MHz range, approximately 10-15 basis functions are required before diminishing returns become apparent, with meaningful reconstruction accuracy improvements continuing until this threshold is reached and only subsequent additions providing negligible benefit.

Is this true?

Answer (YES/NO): NO